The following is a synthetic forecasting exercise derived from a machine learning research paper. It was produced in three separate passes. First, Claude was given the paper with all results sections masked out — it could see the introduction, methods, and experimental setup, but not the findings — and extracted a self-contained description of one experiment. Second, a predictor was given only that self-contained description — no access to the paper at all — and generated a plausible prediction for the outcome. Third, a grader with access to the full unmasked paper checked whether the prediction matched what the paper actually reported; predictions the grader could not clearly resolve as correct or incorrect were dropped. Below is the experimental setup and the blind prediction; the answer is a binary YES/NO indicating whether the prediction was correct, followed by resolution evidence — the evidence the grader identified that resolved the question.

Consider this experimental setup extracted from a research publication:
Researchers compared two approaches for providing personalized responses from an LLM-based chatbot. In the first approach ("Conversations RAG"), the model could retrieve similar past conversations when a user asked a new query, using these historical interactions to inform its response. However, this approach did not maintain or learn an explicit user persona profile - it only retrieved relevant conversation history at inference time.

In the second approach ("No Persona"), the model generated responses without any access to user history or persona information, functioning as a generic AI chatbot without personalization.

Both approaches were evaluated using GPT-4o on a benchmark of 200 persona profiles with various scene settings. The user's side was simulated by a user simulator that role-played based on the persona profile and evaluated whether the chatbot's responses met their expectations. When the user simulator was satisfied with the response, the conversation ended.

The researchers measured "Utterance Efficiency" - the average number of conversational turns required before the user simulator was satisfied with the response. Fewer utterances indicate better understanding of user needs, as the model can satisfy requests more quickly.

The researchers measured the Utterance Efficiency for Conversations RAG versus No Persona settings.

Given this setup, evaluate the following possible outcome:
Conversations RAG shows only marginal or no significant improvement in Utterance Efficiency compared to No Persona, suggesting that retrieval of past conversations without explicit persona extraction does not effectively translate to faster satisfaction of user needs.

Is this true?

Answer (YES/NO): NO